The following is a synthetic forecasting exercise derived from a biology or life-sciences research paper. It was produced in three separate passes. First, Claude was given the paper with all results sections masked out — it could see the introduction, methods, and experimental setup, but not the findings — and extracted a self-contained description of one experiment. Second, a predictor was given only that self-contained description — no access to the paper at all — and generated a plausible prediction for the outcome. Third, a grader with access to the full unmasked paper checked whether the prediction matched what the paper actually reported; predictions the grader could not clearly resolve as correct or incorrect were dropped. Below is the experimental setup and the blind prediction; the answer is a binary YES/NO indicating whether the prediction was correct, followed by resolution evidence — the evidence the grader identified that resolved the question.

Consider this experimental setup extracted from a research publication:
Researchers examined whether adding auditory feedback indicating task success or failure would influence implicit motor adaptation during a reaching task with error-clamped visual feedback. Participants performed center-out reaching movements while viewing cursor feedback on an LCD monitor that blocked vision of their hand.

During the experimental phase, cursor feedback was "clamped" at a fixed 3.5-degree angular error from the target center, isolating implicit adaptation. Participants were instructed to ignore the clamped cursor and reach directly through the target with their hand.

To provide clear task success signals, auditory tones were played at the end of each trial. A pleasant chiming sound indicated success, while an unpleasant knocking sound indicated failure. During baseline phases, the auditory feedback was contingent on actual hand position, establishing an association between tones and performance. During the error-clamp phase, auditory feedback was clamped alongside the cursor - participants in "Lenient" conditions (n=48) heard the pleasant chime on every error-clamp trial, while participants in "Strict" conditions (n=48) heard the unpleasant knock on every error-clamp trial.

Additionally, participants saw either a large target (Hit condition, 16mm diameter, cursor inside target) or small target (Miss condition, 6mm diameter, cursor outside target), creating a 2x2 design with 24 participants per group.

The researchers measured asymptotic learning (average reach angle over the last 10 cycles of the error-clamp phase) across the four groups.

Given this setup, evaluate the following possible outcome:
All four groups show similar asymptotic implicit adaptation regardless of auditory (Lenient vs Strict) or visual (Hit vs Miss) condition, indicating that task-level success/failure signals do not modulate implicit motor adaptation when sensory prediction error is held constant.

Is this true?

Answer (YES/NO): YES